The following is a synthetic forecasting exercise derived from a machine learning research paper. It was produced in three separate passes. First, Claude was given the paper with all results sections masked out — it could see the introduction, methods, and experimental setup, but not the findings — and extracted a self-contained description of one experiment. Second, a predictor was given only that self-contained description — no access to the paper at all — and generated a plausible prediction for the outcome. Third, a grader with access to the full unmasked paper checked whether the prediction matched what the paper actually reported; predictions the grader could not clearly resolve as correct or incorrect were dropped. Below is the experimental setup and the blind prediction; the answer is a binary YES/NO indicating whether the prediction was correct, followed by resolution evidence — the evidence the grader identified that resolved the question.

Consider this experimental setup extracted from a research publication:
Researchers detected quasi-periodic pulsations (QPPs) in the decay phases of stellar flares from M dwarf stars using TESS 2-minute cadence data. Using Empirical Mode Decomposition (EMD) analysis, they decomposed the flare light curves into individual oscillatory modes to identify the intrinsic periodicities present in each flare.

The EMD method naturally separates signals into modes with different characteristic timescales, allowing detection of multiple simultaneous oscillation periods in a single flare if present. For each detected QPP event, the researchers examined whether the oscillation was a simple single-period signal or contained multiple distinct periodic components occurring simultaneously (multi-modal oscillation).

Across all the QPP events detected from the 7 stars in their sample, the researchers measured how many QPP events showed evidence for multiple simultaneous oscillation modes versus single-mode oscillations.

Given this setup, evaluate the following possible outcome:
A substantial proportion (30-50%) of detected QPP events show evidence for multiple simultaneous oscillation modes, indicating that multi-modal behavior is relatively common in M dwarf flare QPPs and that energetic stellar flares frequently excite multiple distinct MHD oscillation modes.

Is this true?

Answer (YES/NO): NO